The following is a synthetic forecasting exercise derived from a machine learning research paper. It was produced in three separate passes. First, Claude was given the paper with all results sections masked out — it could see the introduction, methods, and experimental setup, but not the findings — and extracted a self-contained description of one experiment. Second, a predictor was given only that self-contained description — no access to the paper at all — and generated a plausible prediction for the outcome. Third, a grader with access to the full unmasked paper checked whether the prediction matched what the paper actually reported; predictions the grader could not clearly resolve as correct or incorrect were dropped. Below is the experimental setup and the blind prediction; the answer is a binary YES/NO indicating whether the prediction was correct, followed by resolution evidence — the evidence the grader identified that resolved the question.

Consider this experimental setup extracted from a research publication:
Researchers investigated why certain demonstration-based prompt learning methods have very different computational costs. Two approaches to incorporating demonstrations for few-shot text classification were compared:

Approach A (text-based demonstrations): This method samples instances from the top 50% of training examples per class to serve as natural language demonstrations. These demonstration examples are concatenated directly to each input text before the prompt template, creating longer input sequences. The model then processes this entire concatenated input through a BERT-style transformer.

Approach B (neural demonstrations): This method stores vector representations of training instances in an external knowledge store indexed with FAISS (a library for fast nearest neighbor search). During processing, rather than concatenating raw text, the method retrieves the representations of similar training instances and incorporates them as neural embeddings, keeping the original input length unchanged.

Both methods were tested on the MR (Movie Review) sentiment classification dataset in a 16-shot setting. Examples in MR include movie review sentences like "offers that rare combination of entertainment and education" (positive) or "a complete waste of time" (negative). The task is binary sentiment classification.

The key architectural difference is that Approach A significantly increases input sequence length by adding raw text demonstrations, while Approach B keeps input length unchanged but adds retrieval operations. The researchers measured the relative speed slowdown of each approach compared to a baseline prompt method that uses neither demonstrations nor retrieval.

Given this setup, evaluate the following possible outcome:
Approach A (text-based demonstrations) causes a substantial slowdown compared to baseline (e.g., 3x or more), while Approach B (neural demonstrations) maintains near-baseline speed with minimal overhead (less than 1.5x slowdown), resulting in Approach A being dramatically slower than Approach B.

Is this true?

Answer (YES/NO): YES